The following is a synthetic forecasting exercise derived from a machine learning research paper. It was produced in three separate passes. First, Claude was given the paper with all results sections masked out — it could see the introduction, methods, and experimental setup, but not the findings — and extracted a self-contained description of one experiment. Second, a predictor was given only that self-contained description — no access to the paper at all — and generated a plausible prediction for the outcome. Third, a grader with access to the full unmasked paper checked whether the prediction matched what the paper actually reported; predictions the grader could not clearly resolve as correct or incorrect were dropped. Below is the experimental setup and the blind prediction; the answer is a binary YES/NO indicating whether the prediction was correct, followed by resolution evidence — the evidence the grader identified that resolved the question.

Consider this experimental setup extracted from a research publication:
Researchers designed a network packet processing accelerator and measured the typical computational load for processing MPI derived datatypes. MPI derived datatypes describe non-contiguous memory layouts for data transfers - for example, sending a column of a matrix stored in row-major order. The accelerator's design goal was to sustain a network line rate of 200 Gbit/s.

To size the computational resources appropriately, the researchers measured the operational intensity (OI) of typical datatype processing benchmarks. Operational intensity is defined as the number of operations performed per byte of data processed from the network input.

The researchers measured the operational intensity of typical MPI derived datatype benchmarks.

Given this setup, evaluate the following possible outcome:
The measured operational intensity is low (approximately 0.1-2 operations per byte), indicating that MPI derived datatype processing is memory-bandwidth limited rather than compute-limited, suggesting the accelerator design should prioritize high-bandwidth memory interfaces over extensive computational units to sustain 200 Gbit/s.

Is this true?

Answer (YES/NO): NO